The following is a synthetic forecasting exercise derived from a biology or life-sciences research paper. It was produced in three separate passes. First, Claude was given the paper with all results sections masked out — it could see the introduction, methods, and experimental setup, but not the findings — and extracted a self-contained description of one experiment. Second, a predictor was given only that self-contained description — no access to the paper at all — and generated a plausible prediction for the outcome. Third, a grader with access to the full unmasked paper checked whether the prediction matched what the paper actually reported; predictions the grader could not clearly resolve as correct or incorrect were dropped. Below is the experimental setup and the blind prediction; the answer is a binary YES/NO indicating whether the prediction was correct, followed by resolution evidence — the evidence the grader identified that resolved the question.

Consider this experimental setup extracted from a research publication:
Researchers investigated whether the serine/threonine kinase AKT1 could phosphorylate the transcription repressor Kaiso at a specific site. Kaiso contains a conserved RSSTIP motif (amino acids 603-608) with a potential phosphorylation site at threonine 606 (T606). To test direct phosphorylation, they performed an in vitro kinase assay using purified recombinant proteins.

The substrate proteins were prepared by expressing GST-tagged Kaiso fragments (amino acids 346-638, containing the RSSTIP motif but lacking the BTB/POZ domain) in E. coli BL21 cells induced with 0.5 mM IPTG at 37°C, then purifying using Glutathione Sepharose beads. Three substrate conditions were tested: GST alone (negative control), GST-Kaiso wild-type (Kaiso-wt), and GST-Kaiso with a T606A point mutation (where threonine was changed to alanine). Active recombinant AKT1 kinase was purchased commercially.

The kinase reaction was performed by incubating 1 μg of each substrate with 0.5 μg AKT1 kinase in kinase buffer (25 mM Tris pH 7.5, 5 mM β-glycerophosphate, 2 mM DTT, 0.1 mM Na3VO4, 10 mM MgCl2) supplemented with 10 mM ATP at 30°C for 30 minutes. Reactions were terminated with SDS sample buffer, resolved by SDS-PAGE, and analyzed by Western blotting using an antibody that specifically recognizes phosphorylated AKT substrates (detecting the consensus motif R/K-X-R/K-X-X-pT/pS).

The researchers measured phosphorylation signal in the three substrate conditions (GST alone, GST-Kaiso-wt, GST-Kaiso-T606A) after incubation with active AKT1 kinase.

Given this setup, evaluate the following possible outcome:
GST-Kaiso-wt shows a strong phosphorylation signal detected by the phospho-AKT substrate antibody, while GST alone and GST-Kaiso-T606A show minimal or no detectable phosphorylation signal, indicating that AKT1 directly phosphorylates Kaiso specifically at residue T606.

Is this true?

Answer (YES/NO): YES